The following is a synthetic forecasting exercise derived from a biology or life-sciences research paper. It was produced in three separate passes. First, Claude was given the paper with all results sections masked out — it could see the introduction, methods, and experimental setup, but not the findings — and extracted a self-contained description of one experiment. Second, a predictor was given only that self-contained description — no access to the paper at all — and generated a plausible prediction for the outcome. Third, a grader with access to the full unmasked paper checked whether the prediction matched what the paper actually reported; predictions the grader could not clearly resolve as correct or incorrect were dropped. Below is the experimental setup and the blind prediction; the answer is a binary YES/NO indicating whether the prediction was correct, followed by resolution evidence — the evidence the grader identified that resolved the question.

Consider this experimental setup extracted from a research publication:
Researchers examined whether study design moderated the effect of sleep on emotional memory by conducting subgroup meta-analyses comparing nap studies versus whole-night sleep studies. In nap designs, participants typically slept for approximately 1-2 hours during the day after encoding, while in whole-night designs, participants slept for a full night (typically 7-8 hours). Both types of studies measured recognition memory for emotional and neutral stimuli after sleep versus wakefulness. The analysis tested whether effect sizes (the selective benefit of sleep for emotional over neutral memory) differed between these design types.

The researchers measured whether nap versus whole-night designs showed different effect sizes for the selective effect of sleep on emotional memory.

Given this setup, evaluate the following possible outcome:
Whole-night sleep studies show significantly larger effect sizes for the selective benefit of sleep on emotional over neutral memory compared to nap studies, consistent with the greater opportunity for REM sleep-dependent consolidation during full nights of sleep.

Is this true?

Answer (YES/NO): NO